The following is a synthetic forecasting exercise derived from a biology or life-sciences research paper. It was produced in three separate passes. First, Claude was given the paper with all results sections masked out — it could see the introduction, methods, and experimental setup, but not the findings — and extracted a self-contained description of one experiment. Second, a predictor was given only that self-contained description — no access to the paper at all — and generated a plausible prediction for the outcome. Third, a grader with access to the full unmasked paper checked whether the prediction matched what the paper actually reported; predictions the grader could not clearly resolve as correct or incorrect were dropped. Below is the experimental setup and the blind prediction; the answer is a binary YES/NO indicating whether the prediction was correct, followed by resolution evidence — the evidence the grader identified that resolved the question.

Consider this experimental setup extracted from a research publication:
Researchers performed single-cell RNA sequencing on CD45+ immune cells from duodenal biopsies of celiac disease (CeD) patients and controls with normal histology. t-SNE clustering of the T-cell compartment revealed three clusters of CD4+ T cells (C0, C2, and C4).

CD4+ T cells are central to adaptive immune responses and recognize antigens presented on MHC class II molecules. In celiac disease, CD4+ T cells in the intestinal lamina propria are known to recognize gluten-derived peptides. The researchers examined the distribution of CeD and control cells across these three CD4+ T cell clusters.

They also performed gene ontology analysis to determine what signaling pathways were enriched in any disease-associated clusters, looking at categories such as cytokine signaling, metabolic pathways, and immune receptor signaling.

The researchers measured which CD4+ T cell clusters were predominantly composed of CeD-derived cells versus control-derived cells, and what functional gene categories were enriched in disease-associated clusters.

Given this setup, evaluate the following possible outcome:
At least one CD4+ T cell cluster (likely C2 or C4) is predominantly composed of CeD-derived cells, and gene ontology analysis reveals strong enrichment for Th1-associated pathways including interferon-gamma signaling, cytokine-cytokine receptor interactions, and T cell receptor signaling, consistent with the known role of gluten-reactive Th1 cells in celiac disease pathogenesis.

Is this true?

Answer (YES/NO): NO